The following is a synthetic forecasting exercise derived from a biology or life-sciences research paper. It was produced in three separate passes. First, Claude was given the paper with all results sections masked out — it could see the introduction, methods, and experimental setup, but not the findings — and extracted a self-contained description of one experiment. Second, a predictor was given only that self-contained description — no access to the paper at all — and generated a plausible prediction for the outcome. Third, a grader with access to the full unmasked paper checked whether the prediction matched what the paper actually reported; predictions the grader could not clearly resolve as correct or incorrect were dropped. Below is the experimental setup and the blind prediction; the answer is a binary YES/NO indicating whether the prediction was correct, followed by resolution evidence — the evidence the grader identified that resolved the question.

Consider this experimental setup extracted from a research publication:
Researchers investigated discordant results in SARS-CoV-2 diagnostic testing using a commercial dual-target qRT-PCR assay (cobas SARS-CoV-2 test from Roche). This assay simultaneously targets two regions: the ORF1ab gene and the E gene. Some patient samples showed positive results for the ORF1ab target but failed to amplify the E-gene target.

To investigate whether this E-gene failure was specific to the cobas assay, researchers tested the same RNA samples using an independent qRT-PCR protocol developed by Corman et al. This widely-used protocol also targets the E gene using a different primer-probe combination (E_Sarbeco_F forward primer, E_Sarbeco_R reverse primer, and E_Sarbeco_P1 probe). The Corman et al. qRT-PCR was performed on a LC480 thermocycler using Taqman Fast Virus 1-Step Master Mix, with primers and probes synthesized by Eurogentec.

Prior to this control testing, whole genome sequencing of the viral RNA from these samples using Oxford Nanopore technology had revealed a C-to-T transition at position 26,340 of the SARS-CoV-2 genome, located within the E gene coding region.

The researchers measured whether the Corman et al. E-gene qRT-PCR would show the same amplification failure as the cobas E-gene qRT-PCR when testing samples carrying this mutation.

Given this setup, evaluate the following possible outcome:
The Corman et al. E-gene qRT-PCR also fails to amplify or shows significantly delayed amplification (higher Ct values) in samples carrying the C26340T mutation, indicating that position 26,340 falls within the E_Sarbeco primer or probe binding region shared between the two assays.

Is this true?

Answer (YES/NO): NO